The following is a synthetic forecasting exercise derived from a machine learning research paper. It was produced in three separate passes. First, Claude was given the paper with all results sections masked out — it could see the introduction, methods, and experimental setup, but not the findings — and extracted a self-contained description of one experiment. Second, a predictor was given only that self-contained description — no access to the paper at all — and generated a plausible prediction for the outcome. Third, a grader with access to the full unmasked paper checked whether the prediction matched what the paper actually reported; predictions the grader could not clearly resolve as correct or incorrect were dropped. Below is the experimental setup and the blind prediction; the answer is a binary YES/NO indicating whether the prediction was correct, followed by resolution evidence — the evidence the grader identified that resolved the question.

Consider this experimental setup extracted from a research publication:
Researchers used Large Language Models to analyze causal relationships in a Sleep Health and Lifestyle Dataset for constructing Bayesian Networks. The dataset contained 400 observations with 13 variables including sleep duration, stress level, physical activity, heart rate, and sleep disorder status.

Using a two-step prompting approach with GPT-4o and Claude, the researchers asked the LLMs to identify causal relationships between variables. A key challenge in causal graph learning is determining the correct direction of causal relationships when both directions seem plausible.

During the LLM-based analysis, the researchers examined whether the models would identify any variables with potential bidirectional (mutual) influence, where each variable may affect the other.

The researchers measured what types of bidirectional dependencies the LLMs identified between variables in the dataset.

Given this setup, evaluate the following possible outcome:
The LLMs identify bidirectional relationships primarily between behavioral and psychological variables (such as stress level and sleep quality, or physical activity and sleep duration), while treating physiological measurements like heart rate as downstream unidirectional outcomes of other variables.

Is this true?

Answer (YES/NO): NO